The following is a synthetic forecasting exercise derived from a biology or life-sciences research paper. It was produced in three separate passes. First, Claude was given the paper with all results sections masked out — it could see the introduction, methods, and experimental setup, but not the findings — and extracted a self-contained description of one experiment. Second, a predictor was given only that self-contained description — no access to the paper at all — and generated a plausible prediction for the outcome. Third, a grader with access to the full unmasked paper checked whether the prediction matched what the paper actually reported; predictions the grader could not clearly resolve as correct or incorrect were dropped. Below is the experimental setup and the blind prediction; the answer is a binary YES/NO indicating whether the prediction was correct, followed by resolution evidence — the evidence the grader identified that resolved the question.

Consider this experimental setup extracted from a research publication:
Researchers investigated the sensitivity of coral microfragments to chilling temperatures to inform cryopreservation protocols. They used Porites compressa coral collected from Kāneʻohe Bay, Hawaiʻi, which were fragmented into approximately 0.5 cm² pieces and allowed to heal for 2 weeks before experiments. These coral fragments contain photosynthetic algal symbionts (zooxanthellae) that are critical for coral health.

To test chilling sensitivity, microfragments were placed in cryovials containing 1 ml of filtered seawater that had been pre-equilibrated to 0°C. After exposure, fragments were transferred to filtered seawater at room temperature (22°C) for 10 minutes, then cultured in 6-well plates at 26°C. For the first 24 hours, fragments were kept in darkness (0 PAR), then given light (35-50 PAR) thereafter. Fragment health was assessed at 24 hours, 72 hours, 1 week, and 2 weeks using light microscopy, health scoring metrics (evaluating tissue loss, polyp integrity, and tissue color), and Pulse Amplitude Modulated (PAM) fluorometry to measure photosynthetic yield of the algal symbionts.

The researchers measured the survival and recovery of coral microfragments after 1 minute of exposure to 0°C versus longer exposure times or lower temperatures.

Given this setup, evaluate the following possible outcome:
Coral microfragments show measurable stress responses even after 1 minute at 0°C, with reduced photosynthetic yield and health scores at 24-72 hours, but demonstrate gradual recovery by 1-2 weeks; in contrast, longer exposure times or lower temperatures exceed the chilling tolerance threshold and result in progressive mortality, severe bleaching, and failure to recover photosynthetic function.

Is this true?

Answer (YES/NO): YES